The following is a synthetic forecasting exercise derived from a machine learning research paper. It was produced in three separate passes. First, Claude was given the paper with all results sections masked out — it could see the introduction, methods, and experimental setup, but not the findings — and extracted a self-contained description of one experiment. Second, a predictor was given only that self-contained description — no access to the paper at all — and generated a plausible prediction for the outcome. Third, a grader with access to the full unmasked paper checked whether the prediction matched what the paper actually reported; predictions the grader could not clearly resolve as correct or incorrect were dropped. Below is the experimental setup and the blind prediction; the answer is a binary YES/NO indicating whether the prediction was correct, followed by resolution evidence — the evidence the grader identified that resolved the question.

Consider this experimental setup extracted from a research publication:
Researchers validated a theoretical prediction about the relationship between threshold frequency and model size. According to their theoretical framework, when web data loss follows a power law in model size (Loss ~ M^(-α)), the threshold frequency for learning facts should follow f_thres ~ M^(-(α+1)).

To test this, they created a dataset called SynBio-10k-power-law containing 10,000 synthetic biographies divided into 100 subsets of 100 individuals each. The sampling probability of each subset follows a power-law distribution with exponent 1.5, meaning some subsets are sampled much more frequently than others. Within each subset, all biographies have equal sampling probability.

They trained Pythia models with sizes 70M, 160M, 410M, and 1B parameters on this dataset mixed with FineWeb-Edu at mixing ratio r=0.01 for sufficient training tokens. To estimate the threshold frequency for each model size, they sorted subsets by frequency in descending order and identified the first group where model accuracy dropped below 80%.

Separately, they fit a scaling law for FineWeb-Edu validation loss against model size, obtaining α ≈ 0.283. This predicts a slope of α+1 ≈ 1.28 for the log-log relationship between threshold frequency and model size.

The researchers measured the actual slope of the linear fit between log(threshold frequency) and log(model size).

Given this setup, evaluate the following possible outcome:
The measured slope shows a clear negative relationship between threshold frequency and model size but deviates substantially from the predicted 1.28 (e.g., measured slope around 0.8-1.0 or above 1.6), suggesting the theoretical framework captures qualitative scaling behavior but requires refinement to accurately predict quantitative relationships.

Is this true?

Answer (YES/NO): NO